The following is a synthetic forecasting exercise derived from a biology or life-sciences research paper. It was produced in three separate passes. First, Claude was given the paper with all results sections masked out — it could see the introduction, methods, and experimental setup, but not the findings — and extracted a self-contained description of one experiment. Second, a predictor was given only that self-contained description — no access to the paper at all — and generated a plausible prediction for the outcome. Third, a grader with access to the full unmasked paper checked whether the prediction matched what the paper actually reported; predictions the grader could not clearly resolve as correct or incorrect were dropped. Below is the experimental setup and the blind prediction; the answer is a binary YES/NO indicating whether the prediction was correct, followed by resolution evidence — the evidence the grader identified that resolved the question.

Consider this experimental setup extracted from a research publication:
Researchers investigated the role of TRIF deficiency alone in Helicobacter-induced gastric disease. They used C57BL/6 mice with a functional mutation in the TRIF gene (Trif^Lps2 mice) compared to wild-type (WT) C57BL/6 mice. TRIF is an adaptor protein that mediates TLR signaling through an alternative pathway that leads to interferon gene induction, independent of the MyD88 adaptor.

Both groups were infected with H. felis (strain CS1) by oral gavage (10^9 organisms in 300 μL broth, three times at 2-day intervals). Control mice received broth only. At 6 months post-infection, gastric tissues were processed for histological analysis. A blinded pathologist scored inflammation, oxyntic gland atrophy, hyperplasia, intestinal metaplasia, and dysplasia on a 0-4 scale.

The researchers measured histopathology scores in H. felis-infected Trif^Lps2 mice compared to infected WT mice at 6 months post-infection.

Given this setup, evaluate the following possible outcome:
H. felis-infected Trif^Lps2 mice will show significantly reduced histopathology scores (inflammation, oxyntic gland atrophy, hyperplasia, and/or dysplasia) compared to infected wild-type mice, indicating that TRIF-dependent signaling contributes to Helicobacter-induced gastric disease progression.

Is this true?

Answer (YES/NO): YES